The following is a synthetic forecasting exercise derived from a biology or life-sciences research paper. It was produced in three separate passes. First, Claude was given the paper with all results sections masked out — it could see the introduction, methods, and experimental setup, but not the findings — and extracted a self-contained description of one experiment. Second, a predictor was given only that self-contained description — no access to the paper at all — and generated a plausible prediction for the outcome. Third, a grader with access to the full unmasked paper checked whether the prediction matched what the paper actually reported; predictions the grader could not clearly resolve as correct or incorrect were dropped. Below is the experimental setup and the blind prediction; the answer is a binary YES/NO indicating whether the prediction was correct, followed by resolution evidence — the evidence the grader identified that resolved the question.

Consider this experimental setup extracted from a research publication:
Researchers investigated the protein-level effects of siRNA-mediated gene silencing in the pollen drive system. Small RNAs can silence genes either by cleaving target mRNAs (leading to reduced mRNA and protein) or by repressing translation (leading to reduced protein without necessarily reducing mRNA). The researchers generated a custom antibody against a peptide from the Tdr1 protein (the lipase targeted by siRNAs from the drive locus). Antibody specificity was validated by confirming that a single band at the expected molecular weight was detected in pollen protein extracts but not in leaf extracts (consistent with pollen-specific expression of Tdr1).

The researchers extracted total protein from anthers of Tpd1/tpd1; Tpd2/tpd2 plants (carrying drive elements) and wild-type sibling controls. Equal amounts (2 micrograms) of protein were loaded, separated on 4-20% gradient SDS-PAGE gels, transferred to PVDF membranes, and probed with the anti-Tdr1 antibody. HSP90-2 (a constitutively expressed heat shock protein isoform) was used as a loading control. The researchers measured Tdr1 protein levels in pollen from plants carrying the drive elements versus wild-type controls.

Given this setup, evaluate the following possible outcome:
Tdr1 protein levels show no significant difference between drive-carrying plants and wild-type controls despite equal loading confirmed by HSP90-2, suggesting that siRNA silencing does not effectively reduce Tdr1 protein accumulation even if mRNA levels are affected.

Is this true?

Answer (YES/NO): NO